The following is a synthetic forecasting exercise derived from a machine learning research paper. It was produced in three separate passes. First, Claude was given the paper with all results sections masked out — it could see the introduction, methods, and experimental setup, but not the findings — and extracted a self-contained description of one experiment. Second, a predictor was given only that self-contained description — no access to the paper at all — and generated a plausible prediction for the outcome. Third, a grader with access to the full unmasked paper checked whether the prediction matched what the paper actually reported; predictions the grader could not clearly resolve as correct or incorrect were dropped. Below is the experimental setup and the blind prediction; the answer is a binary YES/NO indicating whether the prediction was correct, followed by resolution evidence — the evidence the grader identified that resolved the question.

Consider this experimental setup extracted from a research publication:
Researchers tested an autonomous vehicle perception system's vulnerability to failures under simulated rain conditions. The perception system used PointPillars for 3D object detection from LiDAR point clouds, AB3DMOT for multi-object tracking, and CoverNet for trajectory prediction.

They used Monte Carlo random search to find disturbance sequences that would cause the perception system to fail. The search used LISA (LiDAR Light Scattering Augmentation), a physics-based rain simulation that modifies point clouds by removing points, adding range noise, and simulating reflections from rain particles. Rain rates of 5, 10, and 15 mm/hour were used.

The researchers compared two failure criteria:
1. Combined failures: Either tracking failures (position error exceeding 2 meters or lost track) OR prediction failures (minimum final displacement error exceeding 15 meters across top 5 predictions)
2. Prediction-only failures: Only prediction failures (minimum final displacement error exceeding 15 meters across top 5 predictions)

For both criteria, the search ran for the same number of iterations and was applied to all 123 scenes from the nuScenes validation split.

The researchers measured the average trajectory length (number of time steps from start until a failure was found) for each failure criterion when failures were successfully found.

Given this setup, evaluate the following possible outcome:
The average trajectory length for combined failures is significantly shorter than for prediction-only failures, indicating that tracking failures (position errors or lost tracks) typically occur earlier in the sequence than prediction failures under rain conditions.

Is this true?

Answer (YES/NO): YES